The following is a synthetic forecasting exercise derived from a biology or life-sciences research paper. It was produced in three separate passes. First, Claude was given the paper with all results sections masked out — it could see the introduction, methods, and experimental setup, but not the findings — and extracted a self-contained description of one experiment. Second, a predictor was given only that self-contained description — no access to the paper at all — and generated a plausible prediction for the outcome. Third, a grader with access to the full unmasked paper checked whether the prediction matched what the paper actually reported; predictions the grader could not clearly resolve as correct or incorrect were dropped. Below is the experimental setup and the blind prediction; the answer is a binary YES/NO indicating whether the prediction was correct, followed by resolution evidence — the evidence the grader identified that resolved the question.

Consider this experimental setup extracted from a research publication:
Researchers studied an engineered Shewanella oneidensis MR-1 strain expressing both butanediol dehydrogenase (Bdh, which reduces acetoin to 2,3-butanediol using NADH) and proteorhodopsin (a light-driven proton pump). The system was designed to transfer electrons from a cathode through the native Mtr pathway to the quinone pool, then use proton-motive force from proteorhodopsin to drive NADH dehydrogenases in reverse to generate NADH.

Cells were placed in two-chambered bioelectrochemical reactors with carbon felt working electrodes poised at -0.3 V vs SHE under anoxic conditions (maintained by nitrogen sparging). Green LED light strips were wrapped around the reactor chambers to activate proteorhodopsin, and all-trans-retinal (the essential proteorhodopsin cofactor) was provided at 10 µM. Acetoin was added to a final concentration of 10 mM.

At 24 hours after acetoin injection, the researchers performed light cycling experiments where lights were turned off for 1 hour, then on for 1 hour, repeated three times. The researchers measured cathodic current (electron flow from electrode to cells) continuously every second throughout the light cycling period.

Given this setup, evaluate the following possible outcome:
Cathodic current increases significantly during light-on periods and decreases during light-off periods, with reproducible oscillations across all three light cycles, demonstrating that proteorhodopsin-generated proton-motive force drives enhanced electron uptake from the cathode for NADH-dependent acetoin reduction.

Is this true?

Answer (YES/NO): YES